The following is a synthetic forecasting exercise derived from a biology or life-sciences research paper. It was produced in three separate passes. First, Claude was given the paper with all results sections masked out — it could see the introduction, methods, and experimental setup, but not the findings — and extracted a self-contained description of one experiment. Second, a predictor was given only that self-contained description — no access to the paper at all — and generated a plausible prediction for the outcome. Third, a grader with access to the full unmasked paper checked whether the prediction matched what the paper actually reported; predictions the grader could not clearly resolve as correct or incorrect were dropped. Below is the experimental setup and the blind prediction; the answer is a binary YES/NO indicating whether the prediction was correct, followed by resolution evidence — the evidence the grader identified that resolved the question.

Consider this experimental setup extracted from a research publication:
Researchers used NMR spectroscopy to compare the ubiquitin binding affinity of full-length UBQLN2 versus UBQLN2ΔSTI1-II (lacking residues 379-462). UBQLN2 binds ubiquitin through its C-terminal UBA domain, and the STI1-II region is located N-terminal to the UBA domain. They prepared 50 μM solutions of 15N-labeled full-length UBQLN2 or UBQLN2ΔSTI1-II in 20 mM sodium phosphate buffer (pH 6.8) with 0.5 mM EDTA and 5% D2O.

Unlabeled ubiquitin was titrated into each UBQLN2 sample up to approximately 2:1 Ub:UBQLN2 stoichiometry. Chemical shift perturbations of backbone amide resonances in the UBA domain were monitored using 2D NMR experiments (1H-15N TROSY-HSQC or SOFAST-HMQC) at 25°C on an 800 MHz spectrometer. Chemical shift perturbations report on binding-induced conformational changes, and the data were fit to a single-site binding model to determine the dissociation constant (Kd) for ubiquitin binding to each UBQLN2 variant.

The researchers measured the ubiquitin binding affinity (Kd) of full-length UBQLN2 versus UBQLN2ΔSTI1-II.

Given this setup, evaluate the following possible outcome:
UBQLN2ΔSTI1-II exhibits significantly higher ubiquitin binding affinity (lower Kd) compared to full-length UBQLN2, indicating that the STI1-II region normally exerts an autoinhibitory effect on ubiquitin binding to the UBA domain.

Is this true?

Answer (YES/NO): NO